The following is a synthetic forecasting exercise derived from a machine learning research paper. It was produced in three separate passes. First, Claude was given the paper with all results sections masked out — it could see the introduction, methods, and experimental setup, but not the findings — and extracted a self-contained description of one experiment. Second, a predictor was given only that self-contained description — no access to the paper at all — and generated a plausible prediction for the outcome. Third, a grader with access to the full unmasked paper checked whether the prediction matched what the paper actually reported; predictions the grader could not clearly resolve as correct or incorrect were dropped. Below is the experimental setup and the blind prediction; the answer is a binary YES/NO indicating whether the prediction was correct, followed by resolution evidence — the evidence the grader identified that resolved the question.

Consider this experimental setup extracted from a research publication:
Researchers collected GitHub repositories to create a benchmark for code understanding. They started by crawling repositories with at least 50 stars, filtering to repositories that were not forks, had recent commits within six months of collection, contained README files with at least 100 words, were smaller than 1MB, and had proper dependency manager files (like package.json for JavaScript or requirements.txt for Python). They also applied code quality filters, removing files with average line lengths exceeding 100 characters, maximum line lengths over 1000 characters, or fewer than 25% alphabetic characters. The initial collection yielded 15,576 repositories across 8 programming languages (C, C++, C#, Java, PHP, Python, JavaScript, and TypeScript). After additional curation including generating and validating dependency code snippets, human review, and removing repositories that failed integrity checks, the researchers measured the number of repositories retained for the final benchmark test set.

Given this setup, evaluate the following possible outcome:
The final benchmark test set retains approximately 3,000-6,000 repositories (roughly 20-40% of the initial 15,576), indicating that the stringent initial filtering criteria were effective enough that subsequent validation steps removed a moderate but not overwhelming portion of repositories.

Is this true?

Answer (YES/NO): NO